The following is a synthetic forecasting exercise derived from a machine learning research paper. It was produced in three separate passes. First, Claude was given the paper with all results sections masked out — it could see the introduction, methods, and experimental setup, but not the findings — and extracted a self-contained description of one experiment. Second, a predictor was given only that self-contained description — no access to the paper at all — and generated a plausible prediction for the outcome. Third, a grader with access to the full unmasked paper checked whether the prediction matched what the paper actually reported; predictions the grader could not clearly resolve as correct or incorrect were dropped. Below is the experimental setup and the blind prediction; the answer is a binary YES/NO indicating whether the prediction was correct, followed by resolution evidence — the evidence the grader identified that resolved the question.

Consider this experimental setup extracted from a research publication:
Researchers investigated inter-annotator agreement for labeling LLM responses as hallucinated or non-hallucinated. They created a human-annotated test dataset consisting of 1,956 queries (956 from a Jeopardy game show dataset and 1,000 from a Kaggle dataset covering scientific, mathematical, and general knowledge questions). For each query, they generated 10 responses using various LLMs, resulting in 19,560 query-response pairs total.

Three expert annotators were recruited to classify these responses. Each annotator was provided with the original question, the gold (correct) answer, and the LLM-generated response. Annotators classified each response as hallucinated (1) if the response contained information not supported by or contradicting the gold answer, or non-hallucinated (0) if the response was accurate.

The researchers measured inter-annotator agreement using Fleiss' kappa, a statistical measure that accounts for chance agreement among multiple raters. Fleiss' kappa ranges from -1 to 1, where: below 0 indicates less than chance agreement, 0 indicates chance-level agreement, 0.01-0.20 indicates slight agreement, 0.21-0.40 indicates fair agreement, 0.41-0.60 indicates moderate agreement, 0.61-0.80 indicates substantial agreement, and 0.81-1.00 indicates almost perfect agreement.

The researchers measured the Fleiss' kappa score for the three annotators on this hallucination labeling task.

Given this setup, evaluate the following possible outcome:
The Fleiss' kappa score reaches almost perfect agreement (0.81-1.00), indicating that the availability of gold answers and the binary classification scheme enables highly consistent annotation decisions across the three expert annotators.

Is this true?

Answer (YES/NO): YES